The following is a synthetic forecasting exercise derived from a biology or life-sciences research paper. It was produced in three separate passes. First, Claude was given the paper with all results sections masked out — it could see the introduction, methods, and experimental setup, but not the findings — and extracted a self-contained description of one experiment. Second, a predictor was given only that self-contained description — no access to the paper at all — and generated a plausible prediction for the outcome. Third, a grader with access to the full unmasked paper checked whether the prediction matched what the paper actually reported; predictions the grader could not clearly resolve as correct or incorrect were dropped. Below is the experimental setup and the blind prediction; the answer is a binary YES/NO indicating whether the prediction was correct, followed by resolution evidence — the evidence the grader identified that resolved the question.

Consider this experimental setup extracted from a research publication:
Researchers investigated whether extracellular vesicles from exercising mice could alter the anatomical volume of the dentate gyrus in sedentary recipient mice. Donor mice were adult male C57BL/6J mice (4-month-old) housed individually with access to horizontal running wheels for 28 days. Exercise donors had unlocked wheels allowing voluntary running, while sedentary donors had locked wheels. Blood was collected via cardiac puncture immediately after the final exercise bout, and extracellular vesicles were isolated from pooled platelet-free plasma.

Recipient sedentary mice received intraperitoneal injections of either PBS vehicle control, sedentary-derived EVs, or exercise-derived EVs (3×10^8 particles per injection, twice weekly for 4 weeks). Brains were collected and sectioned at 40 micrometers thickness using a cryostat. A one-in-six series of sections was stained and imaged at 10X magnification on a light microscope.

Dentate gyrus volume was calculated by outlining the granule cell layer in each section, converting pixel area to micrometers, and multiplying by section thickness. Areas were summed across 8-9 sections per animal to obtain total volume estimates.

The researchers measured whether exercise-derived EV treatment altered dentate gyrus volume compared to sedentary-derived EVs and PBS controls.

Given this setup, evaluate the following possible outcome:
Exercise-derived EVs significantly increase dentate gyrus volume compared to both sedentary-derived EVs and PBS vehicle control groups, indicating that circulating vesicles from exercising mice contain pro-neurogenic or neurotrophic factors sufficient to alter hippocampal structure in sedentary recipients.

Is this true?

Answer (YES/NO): NO